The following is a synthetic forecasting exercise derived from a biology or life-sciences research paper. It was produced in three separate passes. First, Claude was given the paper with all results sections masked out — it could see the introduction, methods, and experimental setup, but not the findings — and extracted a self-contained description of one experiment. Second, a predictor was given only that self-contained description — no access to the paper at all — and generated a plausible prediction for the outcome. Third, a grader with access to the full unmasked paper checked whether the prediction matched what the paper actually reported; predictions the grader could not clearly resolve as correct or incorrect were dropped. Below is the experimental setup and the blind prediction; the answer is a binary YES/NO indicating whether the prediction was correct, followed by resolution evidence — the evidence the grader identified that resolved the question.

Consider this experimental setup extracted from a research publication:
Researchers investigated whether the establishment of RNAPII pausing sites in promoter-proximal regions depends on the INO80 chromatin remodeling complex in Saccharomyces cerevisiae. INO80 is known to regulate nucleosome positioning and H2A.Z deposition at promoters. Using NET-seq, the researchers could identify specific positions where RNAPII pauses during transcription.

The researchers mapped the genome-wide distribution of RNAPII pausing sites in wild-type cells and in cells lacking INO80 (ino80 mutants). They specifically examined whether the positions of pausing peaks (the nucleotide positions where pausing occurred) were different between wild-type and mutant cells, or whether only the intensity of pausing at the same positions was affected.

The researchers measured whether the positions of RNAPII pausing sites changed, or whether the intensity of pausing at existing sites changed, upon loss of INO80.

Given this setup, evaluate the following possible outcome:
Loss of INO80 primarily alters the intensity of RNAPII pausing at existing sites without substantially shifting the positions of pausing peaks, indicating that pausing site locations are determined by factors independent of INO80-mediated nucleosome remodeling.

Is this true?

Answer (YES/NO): YES